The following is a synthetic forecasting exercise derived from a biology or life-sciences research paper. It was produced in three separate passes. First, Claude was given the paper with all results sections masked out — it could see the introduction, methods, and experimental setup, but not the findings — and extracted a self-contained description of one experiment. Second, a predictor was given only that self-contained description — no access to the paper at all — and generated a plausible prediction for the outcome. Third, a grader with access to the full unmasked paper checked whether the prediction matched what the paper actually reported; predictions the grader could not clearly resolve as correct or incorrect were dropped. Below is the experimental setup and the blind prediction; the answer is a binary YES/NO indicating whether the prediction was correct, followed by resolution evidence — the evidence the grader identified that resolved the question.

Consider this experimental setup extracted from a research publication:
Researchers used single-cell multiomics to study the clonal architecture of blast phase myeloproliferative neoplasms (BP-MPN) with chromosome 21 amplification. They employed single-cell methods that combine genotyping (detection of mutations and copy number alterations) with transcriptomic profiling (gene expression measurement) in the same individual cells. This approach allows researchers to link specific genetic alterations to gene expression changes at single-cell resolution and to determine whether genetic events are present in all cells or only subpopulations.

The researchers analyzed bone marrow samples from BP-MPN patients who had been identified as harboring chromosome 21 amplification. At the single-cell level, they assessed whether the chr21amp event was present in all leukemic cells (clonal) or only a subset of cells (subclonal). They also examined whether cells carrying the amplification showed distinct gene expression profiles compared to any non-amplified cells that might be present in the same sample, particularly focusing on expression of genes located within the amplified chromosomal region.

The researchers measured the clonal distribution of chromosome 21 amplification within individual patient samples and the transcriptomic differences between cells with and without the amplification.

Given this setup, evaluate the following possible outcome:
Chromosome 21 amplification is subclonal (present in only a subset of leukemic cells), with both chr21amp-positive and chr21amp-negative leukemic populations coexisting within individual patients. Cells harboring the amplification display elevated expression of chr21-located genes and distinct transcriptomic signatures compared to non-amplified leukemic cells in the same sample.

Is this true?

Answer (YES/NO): NO